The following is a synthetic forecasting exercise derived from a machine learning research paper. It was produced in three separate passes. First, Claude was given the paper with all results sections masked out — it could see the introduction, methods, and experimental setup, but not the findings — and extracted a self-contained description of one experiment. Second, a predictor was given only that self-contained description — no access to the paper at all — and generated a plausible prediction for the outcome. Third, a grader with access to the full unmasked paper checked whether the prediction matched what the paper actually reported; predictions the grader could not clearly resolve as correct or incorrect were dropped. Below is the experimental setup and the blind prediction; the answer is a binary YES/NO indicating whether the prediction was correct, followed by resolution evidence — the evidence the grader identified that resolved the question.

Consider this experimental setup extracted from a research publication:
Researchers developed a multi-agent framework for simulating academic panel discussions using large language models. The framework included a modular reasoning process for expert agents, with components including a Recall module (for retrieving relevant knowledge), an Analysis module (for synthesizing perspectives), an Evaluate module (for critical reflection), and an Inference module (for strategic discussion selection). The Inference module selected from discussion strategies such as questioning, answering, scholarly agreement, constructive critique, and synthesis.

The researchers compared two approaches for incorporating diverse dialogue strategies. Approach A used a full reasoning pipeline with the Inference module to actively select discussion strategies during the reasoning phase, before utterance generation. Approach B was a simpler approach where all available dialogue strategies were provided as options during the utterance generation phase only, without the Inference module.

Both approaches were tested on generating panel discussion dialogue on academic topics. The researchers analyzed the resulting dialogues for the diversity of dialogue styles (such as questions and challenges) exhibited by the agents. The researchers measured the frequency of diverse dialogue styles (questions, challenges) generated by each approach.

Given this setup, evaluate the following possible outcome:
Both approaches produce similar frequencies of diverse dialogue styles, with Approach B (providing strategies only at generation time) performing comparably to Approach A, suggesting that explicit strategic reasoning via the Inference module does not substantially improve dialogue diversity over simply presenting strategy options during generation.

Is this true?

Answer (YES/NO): NO